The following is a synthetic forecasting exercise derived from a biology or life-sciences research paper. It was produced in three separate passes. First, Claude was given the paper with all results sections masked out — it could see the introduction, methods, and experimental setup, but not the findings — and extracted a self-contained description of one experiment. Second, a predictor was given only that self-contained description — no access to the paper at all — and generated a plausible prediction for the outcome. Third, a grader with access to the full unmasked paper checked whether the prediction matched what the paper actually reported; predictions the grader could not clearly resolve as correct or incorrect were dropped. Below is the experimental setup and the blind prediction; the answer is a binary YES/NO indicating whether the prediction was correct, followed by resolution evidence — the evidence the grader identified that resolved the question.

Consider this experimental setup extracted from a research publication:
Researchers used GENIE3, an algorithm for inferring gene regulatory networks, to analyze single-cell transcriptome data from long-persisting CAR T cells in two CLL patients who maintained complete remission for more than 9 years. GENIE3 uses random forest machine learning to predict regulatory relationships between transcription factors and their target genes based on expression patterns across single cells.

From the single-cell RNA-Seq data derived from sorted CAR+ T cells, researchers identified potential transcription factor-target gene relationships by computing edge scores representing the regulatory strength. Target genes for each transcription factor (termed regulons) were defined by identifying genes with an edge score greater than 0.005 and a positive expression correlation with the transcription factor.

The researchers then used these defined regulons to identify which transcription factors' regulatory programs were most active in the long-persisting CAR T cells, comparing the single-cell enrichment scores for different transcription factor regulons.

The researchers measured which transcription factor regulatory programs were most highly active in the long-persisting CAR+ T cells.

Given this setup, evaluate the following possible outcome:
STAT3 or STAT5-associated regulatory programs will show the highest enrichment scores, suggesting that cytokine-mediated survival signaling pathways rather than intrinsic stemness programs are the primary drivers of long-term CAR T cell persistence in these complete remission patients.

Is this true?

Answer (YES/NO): NO